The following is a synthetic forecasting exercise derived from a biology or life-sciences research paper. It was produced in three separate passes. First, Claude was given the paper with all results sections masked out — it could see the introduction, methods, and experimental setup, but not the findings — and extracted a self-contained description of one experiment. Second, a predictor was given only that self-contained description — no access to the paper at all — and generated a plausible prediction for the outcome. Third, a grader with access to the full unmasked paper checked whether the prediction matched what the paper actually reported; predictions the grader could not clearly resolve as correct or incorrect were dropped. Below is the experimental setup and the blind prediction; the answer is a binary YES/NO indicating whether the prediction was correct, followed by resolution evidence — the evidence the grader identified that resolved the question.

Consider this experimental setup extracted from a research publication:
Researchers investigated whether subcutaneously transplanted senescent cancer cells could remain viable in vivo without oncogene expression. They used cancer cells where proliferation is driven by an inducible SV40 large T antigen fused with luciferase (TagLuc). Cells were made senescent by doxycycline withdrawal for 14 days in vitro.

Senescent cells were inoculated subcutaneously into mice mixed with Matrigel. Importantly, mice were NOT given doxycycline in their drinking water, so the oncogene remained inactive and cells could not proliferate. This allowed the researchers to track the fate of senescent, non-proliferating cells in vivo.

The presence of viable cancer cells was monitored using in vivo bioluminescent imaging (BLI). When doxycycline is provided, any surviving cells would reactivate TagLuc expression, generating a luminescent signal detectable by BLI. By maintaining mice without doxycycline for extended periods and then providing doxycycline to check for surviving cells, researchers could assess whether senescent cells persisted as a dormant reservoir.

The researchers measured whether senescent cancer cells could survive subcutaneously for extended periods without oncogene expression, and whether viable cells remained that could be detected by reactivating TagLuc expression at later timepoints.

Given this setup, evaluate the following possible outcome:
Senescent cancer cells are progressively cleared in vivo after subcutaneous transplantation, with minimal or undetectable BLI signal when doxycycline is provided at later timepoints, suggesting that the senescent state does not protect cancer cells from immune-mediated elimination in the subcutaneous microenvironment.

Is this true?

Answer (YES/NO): NO